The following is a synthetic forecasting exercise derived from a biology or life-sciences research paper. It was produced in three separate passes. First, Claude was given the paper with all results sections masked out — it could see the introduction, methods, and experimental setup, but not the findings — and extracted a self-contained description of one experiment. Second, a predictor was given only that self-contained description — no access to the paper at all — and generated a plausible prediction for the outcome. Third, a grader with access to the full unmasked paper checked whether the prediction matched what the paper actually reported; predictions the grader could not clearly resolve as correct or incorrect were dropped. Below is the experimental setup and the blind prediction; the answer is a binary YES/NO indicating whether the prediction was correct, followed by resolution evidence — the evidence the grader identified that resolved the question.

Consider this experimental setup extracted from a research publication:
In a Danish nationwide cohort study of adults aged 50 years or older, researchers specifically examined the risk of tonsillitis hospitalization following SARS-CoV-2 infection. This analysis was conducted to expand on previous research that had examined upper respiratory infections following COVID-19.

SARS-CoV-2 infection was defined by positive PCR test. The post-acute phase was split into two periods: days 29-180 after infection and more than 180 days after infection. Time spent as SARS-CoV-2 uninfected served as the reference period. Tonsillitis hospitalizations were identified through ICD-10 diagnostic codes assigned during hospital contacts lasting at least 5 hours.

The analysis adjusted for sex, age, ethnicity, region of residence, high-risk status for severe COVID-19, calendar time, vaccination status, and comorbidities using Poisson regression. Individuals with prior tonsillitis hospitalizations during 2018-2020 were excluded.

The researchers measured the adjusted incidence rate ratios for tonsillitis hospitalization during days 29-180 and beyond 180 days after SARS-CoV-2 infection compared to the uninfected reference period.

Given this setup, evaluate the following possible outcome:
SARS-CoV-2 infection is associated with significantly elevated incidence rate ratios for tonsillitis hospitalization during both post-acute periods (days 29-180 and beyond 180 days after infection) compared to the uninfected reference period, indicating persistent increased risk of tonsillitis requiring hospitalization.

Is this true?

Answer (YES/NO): NO